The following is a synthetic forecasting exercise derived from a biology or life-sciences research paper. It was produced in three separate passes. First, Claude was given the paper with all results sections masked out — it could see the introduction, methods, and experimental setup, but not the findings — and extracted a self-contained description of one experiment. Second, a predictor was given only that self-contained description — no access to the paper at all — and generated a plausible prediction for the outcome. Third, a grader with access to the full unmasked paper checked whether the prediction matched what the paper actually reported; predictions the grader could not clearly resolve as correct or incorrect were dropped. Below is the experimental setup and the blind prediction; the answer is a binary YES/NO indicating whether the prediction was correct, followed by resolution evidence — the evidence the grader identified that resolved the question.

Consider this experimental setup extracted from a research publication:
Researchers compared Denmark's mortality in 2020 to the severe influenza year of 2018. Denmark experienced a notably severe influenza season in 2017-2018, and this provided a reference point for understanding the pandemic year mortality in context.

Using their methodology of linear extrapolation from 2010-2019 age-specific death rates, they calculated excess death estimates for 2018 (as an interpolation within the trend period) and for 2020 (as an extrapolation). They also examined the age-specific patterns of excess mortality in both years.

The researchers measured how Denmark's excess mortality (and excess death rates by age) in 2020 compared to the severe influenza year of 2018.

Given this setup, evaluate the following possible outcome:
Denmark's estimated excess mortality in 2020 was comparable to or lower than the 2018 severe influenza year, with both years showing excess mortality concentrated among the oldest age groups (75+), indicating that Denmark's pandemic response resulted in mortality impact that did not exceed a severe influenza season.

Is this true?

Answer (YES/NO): YES